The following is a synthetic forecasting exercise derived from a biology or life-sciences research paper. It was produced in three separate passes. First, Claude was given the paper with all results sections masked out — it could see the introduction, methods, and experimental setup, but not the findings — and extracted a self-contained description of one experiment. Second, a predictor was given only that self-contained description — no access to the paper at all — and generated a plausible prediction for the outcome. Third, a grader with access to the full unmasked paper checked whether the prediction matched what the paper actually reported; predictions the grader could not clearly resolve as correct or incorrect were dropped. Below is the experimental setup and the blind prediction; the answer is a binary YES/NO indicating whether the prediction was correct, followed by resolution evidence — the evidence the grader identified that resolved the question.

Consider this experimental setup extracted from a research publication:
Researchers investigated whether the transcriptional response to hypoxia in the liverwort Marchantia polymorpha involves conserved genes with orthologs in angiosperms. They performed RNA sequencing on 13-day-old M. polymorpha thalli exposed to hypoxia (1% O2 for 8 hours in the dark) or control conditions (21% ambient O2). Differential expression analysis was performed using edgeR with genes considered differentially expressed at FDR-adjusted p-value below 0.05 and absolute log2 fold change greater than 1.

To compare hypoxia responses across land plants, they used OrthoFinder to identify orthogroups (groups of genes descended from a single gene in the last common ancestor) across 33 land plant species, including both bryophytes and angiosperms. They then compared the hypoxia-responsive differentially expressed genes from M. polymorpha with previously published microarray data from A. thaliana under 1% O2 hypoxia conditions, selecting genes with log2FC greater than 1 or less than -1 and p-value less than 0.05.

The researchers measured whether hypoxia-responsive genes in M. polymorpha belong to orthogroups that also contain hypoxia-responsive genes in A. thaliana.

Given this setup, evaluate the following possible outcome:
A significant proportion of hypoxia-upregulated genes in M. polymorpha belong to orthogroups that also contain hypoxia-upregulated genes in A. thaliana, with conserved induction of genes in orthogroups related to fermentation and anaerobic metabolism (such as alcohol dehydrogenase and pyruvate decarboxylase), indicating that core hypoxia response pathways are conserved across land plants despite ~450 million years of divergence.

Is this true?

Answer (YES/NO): YES